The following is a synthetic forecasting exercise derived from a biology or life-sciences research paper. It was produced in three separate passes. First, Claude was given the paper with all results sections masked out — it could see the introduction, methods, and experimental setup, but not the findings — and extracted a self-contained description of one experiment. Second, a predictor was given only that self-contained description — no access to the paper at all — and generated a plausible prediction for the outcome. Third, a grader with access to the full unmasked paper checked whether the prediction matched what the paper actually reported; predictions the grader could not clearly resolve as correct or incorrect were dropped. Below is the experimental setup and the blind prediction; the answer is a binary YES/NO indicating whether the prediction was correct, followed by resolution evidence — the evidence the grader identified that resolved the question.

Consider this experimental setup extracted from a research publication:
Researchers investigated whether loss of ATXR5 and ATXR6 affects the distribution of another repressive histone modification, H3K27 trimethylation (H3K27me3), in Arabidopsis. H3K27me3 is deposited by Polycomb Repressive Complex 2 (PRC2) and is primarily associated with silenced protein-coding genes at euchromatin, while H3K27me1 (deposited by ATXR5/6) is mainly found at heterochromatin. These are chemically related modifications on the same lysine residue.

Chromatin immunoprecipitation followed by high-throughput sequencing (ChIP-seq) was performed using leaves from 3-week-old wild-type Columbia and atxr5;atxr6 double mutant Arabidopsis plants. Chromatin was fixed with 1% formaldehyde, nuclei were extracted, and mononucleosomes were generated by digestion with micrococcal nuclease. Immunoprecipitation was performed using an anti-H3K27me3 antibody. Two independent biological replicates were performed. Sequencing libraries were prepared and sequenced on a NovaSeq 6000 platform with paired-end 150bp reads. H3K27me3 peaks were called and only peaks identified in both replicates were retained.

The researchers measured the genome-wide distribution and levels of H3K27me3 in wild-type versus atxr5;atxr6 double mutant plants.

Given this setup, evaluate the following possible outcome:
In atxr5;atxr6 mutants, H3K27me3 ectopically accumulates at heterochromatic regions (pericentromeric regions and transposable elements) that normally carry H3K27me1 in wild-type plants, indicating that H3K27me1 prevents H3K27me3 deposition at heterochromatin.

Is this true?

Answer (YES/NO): NO